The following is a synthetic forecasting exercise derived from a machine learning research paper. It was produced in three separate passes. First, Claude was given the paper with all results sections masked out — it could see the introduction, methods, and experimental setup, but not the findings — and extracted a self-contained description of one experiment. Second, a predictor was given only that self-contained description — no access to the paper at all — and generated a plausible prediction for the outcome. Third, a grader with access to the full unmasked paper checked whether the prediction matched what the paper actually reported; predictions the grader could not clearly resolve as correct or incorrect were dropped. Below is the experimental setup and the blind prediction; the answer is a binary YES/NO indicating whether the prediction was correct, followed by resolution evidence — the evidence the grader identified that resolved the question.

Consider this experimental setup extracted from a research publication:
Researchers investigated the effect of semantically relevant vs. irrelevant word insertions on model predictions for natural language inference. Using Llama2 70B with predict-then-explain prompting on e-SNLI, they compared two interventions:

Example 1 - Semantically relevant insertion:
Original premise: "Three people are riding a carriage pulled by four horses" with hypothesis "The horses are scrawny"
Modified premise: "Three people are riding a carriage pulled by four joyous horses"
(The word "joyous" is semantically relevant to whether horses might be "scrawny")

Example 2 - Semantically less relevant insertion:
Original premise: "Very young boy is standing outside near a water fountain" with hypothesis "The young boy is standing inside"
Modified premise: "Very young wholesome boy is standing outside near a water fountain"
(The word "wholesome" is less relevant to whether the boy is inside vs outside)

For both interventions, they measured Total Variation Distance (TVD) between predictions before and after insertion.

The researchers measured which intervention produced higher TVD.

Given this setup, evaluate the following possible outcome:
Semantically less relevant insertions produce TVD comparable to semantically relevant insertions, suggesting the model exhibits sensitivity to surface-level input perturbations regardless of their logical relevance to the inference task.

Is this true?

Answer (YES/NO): NO